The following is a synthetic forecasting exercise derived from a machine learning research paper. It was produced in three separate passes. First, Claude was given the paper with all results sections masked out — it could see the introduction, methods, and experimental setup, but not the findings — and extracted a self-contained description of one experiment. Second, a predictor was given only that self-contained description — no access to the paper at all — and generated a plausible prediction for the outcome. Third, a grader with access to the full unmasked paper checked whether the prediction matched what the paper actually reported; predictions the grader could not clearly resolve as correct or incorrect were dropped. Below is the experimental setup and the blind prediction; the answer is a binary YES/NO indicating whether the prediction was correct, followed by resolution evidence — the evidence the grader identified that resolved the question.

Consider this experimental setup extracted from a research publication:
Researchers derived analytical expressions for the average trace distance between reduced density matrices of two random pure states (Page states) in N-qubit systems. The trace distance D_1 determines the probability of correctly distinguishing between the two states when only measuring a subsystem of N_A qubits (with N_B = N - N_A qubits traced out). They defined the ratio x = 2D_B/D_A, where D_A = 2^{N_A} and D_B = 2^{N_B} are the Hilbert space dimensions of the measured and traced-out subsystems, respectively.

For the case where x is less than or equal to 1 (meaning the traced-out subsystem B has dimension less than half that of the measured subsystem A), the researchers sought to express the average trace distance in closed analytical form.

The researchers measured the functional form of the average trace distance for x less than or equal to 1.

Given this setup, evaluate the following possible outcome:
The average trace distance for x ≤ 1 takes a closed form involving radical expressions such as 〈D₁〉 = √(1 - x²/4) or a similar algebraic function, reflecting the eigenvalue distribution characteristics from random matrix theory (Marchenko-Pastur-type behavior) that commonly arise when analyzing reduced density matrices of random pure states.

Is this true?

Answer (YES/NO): NO